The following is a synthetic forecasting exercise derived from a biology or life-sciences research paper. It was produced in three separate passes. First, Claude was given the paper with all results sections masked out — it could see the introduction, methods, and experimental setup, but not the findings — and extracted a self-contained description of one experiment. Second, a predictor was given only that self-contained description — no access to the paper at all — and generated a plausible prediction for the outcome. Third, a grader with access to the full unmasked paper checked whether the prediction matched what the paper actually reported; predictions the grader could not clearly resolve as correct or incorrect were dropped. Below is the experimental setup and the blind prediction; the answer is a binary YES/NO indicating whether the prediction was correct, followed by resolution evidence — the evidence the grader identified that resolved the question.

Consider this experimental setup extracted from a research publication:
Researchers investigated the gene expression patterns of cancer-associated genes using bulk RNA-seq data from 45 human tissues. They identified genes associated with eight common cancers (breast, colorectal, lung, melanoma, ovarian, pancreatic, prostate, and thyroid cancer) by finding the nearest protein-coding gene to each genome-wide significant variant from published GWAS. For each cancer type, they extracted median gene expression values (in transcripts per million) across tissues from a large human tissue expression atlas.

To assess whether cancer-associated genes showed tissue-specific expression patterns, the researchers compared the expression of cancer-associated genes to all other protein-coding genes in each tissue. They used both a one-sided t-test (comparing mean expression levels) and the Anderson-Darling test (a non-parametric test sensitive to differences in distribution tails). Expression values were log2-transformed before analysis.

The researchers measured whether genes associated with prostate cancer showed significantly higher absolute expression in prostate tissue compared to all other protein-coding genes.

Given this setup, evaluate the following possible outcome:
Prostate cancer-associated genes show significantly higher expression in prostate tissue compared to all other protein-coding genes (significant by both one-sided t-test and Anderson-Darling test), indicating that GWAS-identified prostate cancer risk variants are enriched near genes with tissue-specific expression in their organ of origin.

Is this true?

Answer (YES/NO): YES